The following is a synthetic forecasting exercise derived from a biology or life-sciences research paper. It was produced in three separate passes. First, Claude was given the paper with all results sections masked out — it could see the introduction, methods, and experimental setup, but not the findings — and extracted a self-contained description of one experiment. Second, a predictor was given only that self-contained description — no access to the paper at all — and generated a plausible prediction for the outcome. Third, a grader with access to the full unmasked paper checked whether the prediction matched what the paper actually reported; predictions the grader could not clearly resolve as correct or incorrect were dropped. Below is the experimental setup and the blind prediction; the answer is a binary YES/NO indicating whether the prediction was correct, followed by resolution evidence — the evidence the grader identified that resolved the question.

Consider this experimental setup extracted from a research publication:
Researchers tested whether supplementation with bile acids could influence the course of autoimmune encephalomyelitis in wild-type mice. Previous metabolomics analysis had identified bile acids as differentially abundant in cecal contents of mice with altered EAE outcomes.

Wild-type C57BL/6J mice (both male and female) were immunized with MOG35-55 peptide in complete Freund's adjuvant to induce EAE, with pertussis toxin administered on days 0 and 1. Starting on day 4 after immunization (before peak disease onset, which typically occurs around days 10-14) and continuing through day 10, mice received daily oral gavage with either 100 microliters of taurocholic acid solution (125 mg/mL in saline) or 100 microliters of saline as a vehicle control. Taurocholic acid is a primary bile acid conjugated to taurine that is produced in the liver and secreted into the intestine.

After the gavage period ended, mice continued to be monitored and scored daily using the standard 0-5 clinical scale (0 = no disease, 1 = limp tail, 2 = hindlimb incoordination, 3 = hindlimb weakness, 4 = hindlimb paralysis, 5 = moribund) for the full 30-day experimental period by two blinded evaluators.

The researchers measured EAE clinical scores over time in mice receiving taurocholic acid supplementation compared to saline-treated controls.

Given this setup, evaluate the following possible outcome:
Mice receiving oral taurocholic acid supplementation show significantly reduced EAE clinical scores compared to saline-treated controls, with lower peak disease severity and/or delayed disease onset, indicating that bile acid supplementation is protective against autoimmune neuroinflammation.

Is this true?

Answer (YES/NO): YES